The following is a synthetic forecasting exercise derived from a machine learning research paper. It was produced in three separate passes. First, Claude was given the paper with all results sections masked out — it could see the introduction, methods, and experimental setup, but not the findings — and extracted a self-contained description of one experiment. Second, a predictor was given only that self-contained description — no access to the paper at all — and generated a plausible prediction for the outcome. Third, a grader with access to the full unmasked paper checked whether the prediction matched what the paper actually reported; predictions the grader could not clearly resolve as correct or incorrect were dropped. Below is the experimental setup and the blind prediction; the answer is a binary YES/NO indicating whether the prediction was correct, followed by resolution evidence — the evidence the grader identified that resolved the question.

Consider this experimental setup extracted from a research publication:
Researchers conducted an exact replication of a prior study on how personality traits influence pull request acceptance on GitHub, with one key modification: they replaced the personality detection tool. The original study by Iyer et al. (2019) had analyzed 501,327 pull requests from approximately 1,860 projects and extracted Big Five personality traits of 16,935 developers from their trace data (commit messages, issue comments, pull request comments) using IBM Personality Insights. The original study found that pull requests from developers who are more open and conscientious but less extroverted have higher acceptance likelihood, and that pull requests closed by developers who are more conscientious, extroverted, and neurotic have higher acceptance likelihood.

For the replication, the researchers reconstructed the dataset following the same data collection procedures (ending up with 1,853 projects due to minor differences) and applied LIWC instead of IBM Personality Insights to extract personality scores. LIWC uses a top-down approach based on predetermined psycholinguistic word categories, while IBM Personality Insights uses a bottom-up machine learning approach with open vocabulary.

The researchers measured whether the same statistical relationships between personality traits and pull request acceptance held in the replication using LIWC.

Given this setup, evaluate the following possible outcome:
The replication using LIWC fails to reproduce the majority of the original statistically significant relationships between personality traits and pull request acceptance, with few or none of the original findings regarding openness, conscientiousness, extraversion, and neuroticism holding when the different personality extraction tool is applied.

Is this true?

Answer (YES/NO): YES